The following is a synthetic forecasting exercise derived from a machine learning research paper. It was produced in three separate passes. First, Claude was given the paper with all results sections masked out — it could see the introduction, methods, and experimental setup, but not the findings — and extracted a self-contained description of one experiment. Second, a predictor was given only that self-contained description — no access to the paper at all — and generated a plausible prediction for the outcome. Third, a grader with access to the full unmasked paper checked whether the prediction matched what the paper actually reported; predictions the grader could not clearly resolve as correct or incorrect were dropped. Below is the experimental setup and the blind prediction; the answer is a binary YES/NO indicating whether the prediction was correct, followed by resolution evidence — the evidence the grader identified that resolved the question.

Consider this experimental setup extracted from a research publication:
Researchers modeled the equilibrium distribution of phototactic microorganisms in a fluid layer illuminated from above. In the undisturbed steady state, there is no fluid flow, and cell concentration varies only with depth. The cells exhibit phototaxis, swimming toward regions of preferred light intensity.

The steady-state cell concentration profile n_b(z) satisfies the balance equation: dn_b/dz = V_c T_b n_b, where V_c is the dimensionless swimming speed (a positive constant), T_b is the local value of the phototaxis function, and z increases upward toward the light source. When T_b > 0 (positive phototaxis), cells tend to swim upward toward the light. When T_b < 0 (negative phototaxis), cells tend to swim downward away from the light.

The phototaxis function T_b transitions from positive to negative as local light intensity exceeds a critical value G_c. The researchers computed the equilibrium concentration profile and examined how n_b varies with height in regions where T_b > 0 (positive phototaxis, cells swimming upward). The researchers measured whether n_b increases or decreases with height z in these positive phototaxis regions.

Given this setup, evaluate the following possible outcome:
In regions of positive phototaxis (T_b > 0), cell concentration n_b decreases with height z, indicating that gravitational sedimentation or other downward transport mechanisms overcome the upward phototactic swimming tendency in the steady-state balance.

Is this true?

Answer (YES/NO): NO